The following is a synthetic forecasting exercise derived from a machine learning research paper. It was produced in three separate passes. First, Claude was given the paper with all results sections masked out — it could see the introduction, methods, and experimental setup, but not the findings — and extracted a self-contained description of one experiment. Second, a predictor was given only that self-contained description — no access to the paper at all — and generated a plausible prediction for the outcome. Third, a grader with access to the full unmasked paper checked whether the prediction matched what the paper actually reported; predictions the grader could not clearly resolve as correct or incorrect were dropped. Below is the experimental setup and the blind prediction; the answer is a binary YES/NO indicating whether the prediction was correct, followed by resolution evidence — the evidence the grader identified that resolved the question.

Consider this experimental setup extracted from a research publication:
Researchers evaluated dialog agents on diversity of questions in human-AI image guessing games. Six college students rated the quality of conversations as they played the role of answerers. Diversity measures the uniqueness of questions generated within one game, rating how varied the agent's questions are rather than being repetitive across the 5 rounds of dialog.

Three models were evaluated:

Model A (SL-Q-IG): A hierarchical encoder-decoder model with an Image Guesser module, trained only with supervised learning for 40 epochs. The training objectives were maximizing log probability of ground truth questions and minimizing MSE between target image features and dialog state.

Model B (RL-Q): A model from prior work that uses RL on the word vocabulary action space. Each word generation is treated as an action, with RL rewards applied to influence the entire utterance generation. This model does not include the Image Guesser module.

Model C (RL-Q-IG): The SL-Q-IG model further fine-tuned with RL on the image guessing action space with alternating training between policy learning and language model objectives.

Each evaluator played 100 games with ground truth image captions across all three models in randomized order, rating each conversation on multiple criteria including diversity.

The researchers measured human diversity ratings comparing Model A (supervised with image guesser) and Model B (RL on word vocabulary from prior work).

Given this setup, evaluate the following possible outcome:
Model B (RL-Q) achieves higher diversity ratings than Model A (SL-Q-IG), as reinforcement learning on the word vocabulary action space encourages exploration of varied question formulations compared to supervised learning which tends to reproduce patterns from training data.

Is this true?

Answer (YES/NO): NO